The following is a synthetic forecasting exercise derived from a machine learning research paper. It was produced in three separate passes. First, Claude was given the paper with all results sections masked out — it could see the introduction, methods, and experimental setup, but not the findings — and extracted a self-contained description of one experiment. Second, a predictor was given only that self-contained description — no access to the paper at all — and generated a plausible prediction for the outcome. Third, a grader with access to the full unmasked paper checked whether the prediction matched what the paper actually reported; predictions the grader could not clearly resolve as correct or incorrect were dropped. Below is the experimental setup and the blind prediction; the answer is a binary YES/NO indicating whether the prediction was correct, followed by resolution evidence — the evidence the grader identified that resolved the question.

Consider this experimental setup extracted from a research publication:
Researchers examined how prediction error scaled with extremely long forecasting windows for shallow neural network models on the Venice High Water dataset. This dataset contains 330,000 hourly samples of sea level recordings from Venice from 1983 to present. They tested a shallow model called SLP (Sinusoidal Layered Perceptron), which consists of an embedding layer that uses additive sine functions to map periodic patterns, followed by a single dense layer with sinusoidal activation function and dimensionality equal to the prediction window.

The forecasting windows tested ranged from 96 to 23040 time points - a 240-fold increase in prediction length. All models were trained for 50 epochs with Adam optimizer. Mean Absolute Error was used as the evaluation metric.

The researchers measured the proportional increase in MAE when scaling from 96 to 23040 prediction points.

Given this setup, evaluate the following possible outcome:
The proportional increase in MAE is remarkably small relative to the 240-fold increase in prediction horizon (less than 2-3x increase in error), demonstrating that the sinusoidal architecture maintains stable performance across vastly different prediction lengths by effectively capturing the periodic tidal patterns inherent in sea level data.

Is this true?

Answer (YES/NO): YES